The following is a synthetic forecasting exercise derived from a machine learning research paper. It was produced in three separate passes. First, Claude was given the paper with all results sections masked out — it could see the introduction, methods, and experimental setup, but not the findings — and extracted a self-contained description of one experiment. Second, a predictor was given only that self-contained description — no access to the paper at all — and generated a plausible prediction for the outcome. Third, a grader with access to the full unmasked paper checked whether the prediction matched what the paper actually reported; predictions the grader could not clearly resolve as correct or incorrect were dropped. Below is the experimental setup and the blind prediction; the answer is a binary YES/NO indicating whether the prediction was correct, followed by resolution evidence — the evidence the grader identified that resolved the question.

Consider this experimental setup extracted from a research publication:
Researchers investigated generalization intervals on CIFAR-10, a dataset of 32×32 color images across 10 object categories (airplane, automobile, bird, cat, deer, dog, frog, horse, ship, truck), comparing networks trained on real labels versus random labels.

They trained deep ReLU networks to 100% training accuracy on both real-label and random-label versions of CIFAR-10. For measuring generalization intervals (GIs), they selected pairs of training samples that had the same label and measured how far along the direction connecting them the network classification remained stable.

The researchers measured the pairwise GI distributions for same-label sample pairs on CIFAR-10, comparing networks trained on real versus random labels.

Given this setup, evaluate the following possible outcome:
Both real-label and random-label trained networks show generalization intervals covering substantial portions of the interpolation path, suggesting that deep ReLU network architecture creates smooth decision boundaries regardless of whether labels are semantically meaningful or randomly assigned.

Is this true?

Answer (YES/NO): YES